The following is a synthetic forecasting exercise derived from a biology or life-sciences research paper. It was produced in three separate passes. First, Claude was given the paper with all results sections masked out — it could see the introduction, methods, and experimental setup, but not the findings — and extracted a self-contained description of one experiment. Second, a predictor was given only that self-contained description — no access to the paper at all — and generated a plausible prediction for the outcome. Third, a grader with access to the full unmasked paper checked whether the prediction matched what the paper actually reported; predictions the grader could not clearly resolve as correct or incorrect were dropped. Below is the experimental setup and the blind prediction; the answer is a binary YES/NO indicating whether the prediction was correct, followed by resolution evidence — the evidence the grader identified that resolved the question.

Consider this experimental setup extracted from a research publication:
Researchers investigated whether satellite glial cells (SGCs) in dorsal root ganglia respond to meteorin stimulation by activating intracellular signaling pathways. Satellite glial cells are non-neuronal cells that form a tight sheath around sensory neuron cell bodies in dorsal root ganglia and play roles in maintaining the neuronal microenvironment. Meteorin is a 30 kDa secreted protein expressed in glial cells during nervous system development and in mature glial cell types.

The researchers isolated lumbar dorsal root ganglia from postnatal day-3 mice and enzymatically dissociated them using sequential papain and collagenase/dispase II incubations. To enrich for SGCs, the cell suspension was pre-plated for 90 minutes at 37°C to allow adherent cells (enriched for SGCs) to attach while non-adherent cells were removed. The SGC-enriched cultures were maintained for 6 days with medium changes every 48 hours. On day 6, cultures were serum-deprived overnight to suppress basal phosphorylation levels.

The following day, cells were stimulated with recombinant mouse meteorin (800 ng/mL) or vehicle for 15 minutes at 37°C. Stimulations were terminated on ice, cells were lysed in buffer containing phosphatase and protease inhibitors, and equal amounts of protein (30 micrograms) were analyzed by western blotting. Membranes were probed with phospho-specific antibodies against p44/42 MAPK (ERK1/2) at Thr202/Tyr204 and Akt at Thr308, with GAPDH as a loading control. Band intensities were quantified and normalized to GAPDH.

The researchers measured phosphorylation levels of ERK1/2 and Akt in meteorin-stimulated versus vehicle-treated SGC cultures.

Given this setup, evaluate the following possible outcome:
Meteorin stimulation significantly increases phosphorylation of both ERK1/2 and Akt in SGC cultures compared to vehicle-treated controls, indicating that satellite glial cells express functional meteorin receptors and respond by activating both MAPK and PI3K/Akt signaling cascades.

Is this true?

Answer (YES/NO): NO